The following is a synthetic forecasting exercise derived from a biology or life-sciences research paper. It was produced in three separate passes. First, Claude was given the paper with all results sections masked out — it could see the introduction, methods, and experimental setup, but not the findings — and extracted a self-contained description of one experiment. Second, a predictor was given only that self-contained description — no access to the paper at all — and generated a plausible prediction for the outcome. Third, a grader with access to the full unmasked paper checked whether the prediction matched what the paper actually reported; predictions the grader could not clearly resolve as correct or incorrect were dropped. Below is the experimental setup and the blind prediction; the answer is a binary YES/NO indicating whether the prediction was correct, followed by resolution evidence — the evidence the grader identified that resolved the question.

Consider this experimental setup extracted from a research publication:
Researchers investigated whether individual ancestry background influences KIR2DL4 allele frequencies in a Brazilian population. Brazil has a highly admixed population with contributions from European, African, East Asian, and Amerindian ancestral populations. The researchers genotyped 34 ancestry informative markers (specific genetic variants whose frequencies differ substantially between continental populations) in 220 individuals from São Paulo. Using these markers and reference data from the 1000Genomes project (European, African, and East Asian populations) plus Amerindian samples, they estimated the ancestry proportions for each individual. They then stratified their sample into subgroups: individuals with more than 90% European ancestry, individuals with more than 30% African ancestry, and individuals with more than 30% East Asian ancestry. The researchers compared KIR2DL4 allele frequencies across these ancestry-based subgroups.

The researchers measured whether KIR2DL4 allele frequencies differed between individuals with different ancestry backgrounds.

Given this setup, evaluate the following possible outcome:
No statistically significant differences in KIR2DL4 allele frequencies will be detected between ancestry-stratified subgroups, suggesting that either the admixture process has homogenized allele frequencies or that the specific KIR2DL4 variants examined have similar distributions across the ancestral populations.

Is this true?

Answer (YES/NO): NO